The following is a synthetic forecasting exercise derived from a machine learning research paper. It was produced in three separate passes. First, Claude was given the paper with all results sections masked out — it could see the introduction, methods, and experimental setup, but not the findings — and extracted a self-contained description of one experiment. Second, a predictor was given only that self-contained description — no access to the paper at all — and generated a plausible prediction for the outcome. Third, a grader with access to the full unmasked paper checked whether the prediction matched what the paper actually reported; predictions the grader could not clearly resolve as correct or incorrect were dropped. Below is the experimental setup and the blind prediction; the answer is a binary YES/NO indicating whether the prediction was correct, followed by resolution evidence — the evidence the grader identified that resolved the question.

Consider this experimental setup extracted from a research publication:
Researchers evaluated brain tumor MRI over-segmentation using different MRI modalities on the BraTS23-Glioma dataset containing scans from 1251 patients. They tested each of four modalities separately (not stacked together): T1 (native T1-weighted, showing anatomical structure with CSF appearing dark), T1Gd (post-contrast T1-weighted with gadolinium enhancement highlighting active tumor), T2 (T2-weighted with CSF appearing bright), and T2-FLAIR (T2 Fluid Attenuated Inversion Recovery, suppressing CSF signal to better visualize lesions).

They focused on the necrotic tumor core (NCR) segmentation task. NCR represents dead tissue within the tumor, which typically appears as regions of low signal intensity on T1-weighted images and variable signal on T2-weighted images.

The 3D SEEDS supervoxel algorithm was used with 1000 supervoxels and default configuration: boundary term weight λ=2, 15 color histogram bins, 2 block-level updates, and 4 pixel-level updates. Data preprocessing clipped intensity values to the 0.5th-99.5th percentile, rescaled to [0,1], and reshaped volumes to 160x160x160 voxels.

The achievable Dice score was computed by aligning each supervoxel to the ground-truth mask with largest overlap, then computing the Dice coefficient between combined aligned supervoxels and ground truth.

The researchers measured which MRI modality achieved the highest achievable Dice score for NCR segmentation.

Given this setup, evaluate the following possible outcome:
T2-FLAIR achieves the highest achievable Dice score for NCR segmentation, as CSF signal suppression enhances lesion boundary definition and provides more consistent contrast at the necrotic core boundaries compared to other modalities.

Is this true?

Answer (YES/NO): NO